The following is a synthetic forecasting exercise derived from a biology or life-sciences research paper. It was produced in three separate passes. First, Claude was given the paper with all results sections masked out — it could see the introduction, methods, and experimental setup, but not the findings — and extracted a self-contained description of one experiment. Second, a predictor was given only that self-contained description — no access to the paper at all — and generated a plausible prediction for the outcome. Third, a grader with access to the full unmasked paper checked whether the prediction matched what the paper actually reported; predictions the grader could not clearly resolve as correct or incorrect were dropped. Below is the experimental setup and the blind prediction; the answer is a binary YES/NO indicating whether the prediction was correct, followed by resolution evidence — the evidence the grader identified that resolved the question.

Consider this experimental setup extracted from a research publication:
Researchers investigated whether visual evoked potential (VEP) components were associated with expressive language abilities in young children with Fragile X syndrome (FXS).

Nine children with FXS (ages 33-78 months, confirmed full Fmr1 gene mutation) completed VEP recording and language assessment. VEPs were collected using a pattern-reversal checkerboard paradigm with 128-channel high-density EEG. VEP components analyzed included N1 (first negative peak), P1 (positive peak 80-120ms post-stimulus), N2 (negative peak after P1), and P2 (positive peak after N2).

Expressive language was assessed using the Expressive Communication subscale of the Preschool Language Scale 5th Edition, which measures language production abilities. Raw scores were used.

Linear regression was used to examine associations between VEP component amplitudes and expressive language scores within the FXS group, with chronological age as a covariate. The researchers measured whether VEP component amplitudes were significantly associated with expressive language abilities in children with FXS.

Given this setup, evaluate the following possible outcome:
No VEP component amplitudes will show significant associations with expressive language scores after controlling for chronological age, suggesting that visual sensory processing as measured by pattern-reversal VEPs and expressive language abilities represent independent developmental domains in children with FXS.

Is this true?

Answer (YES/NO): YES